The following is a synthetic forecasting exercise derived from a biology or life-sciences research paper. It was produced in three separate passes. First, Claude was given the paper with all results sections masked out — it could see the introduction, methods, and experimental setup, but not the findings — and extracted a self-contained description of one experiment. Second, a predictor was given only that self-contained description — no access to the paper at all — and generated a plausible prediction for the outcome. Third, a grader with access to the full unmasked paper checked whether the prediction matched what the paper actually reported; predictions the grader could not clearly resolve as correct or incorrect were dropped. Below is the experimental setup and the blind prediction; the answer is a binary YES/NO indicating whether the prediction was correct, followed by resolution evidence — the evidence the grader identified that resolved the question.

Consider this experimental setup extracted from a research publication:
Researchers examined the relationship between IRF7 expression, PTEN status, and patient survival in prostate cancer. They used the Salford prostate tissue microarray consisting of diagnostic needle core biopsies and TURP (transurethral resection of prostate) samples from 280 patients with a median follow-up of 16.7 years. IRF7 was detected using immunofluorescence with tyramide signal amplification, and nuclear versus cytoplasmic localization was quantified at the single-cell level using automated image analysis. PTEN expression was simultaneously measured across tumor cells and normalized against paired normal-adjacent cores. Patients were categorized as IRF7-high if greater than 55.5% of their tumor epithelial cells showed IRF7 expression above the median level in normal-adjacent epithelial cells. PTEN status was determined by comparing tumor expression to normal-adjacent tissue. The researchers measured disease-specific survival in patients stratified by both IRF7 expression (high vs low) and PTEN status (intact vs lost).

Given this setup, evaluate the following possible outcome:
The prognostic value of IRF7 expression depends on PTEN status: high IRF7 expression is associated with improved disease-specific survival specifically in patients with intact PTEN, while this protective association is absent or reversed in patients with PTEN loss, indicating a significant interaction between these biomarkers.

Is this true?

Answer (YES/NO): NO